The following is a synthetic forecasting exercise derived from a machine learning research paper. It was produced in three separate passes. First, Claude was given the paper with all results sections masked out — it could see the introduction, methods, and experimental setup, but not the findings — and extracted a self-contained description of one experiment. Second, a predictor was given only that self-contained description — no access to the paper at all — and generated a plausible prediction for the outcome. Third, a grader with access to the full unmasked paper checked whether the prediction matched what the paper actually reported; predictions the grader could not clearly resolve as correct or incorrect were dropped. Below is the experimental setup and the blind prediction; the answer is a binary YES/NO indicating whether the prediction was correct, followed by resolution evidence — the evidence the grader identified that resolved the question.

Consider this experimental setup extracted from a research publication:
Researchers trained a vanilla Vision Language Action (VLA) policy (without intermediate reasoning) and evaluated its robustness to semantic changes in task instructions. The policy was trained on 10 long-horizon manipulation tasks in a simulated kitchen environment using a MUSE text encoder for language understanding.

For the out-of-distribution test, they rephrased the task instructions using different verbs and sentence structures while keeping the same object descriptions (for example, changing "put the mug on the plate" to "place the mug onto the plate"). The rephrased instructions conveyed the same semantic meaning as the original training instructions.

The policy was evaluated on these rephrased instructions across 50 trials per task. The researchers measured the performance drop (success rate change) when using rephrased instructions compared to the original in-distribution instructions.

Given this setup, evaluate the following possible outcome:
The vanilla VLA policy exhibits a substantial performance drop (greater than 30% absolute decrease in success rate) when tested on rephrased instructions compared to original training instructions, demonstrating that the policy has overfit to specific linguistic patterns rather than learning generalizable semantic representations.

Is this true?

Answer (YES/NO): NO